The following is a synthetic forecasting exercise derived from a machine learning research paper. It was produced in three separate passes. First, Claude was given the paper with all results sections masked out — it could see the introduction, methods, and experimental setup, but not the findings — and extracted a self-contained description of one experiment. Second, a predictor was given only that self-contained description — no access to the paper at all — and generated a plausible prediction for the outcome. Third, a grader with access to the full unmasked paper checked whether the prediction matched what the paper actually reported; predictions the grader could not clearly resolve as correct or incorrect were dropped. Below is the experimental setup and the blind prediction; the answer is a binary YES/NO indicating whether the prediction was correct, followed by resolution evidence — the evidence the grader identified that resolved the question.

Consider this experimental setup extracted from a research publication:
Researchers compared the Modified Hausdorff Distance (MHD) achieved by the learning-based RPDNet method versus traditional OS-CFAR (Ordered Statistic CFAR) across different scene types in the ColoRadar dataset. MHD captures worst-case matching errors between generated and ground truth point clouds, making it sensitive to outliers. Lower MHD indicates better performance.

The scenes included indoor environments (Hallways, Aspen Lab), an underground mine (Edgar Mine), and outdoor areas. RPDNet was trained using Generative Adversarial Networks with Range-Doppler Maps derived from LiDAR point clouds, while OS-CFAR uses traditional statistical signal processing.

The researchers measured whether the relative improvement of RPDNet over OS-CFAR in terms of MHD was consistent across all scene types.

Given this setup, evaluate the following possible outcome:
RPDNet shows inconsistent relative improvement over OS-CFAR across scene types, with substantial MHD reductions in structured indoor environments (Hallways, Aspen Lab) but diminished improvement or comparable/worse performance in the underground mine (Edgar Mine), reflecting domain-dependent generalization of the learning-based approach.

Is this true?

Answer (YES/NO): NO